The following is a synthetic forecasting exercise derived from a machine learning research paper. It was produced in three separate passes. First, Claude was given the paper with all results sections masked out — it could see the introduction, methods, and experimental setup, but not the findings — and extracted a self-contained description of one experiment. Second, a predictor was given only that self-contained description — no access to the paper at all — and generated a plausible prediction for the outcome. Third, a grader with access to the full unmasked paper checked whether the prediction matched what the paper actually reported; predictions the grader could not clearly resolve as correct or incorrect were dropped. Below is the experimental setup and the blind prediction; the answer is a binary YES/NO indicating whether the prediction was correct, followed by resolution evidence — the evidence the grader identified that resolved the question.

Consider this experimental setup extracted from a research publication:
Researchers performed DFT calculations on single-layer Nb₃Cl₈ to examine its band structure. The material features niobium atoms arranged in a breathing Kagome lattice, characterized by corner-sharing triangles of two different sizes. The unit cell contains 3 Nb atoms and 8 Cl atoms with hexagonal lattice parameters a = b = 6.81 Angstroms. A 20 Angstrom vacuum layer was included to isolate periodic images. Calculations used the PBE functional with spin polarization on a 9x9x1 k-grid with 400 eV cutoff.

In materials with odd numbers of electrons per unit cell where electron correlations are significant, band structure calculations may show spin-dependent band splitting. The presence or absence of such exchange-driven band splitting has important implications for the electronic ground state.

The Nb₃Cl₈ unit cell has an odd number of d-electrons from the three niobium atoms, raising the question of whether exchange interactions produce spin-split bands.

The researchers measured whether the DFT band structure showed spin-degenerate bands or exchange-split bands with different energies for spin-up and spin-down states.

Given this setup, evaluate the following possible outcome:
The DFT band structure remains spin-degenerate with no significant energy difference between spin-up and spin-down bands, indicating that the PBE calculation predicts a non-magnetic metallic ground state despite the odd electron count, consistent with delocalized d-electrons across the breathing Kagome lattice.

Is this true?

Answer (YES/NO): NO